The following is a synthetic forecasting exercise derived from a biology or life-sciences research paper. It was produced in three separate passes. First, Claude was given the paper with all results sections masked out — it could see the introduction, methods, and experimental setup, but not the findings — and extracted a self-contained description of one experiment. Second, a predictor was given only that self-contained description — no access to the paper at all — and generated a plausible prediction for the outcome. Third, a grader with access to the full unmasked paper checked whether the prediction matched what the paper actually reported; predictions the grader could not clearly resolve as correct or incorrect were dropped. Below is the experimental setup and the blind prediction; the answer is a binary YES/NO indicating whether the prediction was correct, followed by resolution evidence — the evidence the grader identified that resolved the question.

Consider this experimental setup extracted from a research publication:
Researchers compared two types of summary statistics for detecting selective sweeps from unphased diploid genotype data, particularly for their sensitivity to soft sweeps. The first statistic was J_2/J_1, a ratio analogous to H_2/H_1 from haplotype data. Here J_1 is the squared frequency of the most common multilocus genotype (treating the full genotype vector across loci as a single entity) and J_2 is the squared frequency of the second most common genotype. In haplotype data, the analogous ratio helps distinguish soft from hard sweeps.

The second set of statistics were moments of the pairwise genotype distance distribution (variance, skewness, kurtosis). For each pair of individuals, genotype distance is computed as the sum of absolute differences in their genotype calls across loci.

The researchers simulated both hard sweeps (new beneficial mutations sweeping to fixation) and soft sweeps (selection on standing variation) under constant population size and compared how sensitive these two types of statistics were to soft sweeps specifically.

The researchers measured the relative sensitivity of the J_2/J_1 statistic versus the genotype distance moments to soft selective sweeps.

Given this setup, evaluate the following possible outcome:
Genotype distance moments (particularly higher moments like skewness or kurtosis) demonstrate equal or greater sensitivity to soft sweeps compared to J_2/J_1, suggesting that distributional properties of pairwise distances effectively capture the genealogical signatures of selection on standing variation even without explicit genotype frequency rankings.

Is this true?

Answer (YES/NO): YES